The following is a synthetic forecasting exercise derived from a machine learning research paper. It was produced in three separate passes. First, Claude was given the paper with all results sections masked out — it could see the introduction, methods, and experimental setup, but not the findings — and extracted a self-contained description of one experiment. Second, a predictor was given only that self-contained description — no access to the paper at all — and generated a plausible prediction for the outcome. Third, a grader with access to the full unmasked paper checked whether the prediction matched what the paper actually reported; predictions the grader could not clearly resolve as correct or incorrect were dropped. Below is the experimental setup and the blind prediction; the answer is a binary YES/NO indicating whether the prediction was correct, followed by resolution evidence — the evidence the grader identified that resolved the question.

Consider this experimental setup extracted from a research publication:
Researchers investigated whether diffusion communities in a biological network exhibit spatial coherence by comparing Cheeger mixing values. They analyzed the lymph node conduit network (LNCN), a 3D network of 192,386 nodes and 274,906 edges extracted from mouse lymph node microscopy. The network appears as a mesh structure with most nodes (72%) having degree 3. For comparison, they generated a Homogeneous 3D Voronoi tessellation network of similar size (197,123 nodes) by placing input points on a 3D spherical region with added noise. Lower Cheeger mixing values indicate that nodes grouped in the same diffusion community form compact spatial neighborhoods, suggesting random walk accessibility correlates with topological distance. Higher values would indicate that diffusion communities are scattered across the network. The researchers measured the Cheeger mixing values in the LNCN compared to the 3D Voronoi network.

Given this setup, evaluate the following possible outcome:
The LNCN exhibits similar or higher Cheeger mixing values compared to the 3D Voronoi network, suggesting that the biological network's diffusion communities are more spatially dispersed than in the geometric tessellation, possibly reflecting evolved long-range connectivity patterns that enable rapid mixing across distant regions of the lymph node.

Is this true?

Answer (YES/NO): YES